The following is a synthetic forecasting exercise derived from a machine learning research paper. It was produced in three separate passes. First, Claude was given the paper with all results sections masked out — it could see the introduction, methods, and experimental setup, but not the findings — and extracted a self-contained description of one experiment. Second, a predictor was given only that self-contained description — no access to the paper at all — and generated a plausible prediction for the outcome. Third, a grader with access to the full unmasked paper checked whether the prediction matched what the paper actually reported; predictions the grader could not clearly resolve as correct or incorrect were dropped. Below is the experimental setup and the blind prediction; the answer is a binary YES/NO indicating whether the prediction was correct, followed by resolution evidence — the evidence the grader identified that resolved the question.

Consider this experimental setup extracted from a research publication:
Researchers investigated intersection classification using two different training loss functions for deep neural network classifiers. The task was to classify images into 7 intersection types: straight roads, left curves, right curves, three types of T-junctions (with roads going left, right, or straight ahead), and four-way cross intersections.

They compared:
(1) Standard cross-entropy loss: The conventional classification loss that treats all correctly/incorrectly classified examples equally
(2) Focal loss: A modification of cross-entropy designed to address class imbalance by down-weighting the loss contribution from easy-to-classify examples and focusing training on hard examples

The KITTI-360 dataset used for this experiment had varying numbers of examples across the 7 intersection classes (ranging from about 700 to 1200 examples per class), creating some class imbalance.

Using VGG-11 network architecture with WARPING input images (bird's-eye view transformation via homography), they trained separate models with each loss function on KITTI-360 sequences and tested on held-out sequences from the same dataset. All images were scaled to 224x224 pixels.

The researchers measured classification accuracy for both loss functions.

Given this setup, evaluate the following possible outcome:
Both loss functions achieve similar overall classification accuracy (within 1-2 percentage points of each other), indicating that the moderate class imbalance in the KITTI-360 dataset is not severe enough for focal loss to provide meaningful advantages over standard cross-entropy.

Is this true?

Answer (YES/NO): NO